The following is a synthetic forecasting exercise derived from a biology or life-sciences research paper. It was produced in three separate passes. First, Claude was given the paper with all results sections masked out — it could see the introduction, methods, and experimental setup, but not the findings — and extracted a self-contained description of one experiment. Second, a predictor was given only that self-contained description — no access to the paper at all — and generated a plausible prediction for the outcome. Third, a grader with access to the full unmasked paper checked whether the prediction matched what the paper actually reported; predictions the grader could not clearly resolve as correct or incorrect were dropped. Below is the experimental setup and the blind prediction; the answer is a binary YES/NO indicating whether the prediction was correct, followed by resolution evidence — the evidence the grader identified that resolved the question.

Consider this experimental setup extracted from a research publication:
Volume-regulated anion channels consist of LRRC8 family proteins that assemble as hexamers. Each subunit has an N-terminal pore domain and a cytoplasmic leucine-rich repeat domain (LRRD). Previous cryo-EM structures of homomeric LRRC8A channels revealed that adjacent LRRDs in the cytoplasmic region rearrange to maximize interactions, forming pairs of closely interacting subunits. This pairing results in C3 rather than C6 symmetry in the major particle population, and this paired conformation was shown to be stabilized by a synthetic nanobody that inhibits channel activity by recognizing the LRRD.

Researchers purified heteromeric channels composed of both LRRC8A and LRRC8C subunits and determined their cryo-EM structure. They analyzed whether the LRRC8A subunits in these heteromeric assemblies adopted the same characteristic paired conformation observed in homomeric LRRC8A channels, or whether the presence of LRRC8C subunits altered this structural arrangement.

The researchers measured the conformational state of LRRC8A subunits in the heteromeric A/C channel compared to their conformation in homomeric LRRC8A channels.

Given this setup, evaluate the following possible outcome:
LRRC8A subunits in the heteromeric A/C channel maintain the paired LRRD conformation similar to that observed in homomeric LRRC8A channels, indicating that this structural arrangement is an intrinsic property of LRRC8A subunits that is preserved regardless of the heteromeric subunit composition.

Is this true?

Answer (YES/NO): YES